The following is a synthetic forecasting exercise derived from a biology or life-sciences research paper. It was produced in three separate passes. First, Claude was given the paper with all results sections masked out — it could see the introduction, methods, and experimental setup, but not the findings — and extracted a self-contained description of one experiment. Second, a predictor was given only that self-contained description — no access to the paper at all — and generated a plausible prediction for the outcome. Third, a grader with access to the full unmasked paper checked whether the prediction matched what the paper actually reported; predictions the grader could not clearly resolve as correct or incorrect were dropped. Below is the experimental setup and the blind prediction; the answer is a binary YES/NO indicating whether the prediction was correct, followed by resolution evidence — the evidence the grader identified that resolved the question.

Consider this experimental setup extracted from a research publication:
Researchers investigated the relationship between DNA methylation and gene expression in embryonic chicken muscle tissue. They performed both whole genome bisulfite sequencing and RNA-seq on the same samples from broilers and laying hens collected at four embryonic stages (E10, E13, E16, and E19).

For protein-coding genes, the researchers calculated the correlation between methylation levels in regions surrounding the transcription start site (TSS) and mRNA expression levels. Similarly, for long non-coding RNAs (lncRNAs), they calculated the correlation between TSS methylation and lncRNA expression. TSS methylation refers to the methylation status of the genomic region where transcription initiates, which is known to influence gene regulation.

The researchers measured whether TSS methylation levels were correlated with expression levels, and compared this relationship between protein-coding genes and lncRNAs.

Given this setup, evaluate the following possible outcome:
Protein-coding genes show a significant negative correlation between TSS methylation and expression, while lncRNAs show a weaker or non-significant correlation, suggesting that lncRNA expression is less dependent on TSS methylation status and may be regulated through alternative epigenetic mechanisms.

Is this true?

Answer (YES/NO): YES